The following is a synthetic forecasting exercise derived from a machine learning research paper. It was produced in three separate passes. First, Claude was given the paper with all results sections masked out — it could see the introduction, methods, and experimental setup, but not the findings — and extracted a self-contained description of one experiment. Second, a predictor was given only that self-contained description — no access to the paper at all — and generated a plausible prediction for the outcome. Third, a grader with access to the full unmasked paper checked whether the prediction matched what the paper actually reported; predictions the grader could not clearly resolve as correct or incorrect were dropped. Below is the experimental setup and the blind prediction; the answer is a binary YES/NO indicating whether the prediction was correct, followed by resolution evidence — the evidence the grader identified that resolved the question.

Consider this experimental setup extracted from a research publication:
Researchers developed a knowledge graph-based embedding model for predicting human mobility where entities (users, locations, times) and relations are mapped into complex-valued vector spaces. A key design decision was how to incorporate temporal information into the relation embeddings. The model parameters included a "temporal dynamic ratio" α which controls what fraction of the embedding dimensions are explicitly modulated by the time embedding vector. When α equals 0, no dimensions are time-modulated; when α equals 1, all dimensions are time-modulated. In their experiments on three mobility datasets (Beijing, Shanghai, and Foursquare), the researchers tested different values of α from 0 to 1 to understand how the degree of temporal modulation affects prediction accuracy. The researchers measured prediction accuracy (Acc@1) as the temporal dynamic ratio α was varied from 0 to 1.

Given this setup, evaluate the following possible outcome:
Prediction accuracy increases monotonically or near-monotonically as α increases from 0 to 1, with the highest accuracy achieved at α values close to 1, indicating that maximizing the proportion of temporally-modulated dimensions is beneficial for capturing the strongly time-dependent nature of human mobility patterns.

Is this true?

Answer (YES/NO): NO